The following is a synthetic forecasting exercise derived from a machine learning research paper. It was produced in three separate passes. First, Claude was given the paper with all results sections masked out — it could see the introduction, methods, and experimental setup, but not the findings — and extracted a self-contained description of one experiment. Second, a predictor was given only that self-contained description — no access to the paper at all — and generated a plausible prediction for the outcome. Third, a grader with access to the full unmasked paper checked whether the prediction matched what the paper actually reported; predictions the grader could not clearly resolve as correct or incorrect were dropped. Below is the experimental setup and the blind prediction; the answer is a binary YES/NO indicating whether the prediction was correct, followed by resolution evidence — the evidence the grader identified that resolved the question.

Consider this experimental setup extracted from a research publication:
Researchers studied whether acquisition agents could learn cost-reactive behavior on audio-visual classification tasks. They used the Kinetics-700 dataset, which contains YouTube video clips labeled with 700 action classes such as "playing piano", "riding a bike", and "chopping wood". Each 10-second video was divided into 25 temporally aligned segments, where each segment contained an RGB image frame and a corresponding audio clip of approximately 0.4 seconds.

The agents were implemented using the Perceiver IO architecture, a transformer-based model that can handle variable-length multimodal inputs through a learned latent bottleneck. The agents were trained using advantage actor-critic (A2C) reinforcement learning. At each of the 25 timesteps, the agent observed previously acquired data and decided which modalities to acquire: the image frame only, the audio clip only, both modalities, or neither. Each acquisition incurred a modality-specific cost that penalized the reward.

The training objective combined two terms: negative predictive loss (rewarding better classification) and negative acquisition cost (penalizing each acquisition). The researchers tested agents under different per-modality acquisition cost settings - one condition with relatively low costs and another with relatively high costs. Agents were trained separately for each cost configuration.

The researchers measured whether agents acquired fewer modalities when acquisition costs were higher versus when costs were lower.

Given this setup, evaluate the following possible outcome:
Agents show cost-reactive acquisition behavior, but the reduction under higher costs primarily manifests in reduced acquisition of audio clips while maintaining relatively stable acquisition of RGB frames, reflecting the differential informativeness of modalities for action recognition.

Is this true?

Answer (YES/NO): NO